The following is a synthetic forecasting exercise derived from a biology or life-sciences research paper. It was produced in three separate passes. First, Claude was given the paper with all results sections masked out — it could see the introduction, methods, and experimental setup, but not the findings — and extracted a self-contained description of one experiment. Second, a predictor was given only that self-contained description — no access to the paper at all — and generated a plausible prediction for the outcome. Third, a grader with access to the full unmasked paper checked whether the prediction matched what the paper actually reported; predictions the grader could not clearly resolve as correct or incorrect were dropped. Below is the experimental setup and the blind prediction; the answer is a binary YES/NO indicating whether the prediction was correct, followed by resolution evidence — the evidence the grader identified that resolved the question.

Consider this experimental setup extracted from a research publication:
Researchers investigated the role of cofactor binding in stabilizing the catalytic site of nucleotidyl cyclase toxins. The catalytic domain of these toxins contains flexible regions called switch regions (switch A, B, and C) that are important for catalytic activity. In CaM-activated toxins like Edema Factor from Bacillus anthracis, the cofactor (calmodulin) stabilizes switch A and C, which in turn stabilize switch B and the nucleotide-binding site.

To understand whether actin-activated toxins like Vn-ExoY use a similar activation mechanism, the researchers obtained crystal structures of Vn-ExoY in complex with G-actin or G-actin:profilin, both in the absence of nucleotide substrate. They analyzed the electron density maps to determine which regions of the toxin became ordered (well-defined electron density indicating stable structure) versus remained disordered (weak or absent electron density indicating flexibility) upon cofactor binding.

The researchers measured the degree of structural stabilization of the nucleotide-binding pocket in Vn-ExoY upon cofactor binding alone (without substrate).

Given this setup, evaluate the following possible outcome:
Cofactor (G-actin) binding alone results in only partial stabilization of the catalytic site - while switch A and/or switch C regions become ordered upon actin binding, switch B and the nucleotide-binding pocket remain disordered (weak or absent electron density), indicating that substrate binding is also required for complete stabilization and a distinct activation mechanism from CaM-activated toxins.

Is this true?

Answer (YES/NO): NO